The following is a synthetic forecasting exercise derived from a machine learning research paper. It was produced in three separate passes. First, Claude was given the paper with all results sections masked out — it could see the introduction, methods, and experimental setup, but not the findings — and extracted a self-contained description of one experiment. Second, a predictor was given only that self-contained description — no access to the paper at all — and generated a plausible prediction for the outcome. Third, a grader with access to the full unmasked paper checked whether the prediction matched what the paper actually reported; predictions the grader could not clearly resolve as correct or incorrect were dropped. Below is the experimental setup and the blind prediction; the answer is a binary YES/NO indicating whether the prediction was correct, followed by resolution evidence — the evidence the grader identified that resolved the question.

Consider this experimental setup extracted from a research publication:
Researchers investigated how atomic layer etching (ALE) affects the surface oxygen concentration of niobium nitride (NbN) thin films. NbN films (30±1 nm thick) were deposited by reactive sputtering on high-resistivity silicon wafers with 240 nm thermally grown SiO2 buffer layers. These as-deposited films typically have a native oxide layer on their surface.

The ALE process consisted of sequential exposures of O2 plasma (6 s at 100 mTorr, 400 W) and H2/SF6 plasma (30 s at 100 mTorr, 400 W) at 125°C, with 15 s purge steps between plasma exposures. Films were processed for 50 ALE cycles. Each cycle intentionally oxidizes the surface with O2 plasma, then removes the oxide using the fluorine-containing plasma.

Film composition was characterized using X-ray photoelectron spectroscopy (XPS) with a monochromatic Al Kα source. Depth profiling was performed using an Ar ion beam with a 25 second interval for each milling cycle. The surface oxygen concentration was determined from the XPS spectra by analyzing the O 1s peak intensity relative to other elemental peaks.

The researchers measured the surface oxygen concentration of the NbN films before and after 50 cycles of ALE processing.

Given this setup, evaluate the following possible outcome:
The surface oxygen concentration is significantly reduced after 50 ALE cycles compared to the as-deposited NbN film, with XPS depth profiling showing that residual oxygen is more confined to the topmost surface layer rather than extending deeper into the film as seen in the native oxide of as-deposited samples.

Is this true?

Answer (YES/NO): NO